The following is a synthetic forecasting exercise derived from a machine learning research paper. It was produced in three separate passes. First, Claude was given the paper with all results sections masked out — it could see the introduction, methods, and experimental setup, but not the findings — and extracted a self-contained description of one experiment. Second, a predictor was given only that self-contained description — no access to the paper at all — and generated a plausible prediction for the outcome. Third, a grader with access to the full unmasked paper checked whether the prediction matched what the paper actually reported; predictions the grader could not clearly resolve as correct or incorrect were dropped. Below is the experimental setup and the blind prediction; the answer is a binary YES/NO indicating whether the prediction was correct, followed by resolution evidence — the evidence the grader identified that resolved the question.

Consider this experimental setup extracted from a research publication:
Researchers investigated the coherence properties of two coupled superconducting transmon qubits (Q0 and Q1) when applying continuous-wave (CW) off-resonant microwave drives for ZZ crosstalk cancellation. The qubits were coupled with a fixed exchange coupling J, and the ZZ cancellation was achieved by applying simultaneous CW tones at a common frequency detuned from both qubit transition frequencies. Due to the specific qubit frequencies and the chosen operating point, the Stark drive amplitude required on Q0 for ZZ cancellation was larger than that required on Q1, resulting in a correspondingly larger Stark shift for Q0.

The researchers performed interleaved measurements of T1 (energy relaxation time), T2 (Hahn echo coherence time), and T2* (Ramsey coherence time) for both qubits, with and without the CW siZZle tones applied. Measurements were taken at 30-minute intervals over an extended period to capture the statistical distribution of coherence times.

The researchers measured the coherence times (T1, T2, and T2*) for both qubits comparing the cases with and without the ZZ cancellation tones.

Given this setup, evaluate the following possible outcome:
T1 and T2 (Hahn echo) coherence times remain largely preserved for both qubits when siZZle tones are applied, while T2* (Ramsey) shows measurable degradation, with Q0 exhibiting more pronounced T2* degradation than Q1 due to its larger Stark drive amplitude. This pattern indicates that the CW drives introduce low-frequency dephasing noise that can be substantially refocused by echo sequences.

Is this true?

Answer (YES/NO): NO